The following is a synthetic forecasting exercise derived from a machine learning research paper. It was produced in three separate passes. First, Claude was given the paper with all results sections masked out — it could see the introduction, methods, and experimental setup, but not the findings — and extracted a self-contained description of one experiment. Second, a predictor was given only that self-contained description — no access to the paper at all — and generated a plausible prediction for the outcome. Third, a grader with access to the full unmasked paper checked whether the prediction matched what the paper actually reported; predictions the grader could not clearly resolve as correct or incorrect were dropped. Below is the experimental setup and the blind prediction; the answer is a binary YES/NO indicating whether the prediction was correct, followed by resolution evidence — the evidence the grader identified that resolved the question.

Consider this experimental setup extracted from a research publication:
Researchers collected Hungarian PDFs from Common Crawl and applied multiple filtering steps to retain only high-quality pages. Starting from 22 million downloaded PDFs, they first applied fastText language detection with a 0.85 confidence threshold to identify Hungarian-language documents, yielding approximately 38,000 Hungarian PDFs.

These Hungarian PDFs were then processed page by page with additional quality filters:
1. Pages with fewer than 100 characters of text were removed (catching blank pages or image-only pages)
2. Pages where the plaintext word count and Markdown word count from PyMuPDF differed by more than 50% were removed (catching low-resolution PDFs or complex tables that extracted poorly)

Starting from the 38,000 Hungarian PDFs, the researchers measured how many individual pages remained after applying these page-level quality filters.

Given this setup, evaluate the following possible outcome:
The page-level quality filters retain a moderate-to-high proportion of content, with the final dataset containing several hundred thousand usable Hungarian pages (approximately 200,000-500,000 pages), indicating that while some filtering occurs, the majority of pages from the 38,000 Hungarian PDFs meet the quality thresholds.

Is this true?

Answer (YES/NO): NO